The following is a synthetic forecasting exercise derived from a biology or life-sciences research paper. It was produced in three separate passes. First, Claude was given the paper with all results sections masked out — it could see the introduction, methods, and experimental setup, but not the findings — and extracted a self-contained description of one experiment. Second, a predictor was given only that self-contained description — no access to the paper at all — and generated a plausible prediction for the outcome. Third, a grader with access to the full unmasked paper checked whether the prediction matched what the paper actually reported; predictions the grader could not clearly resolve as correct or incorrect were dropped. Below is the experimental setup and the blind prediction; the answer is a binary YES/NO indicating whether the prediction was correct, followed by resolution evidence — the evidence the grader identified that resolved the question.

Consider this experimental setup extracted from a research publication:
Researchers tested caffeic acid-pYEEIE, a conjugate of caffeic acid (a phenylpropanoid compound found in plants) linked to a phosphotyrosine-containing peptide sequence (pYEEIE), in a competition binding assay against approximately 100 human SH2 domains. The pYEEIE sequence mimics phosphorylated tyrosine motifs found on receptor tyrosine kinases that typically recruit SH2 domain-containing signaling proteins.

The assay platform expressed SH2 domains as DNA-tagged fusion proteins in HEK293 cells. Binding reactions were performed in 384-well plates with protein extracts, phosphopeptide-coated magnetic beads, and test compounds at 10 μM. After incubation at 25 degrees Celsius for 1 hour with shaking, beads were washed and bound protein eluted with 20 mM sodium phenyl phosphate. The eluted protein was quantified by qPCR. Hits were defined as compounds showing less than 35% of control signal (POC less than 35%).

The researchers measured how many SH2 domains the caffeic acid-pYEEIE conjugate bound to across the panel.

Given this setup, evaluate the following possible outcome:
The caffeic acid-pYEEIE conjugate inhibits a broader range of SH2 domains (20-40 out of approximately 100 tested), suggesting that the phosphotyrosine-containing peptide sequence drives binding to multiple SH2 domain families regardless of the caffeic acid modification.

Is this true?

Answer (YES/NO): NO